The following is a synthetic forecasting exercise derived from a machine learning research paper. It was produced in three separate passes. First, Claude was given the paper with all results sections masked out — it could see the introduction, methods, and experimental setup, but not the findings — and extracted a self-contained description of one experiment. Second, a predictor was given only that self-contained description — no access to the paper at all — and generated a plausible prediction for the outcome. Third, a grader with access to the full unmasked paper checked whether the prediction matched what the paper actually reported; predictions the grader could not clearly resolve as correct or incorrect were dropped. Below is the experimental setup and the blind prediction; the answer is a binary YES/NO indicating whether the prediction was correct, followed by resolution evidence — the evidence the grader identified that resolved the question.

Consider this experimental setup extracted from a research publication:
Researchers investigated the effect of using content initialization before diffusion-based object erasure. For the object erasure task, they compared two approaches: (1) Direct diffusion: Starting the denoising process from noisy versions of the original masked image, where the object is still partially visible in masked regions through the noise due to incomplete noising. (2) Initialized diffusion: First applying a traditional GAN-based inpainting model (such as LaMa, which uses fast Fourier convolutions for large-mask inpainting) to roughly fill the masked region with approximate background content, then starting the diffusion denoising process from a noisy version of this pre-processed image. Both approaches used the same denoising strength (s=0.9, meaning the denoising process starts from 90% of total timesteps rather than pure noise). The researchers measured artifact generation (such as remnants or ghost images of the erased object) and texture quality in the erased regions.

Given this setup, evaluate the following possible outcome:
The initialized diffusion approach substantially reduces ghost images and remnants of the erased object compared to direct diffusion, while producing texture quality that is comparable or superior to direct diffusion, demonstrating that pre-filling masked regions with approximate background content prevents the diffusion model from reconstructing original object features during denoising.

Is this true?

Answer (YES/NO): YES